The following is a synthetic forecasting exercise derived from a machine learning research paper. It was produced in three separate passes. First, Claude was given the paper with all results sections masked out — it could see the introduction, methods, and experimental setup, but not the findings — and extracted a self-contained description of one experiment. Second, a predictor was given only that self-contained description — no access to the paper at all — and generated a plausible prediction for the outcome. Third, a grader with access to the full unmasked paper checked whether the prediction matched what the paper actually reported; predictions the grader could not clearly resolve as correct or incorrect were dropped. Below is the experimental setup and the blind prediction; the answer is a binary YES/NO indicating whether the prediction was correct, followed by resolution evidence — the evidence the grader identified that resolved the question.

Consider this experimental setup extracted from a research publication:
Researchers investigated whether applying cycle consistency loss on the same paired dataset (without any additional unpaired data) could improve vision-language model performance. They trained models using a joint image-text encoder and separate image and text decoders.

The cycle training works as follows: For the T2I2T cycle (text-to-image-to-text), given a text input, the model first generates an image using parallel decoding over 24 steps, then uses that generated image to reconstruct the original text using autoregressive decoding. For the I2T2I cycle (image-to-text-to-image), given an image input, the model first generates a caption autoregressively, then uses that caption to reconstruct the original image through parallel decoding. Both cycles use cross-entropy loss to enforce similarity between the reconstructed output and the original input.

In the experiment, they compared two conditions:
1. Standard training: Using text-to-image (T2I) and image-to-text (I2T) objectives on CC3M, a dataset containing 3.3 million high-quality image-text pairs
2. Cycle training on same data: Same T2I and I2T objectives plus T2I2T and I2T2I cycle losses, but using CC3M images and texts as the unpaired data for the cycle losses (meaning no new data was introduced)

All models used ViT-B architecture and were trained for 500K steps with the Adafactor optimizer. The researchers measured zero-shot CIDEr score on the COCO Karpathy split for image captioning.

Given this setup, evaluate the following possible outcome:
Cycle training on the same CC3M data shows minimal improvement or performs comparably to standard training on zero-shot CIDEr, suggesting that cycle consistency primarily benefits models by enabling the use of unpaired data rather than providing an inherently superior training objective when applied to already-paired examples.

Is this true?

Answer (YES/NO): YES